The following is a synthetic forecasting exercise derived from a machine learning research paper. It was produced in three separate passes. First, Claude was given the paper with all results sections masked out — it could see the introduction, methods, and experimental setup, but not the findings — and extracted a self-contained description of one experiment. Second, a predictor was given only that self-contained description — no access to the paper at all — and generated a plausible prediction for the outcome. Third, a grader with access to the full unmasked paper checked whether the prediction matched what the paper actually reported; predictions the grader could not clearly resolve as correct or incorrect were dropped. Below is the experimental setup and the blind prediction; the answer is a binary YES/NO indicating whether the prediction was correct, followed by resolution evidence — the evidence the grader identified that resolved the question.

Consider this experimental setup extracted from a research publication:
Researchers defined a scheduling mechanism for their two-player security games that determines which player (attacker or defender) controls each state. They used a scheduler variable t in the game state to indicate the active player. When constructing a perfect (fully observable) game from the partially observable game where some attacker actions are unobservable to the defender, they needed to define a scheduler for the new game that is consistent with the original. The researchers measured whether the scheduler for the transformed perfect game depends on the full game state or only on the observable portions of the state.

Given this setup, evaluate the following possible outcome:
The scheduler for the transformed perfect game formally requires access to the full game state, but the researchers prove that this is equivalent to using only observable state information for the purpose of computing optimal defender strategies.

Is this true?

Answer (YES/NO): NO